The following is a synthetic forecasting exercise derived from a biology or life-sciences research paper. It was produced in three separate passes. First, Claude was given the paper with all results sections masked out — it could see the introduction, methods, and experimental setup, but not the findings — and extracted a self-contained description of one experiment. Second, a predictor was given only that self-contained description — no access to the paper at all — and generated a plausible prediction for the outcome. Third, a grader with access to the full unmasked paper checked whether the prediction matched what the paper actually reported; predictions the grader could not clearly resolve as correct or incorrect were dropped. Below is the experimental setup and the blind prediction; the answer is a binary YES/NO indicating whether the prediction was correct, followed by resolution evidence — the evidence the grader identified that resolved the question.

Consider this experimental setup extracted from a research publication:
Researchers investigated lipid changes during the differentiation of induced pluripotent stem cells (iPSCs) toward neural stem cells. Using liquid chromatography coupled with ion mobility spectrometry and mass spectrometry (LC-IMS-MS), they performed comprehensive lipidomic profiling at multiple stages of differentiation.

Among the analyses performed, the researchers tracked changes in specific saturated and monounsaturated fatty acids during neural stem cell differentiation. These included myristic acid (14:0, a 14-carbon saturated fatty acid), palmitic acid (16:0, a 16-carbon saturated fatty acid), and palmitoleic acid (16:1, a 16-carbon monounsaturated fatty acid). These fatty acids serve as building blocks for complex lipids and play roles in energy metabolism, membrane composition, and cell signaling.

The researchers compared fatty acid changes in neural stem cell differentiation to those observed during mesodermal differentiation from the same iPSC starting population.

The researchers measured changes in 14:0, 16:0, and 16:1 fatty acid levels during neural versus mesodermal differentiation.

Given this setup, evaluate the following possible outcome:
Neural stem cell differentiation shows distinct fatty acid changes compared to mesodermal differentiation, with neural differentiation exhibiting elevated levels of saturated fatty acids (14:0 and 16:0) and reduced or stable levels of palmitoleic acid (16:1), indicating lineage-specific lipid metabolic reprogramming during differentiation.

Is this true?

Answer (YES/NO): NO